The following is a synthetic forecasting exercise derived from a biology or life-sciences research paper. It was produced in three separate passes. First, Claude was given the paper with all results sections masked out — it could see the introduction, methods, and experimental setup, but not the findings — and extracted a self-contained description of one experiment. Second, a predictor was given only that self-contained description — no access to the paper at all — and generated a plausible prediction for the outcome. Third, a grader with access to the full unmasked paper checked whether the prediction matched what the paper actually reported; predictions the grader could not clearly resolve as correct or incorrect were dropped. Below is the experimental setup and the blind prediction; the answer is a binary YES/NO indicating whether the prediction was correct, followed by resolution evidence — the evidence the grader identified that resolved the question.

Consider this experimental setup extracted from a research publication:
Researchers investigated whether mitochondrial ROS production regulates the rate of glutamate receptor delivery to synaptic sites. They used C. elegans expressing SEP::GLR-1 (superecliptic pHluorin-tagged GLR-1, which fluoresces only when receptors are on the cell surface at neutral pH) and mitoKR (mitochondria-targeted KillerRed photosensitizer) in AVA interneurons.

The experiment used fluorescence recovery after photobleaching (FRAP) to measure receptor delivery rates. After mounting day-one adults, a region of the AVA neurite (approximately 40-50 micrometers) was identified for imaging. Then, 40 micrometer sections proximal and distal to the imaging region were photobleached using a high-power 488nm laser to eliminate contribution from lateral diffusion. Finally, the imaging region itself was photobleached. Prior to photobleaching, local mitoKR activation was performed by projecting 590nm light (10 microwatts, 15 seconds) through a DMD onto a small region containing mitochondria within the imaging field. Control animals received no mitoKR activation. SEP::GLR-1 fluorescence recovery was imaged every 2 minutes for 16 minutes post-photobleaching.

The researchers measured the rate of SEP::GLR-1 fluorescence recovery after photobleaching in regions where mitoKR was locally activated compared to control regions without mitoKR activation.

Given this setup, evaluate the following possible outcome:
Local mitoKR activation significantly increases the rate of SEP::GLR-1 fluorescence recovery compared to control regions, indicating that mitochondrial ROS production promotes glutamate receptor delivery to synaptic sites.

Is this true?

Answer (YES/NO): NO